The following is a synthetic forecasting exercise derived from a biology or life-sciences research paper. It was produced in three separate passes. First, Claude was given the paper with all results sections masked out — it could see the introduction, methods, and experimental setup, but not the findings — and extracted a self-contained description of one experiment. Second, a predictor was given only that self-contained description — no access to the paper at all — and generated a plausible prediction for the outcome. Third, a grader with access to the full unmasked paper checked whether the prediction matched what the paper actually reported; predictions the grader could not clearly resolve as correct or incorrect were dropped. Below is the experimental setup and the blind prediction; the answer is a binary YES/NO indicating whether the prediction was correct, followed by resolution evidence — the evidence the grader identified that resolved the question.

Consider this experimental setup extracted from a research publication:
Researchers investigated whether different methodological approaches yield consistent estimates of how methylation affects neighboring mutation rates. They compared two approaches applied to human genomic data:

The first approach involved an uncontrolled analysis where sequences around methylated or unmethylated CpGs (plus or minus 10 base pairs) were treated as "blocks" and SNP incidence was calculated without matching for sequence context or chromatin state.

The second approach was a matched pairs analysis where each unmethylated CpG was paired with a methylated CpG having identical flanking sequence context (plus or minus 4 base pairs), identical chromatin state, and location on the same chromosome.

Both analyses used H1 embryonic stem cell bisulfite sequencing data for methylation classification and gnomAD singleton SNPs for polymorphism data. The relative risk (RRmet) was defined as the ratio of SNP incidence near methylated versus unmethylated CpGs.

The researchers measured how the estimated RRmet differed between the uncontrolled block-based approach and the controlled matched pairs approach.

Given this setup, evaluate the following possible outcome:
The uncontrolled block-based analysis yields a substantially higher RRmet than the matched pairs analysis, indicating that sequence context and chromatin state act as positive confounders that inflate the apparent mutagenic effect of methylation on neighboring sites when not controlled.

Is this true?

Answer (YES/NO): NO